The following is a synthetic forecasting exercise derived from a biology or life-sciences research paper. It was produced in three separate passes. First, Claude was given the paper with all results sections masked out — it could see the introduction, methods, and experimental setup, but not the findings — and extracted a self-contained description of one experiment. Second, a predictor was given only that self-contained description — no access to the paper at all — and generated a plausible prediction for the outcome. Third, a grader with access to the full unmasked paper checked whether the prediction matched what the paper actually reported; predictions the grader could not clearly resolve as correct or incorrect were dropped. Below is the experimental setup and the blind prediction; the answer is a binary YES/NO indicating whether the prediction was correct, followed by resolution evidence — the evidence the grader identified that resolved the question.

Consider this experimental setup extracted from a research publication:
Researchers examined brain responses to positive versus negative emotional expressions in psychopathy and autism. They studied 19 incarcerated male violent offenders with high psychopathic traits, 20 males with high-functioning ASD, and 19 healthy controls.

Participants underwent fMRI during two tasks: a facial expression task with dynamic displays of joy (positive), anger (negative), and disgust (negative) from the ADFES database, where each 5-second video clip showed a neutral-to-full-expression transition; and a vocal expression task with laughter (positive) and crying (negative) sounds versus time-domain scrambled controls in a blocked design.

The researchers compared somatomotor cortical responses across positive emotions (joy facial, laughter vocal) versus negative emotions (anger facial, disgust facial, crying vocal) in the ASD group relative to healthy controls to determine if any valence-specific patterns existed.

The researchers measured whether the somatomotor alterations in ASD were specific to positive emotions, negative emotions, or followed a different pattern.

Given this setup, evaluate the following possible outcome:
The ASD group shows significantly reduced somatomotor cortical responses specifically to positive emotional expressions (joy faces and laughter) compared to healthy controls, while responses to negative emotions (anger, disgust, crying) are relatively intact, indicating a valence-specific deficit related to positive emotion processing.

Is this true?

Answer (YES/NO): NO